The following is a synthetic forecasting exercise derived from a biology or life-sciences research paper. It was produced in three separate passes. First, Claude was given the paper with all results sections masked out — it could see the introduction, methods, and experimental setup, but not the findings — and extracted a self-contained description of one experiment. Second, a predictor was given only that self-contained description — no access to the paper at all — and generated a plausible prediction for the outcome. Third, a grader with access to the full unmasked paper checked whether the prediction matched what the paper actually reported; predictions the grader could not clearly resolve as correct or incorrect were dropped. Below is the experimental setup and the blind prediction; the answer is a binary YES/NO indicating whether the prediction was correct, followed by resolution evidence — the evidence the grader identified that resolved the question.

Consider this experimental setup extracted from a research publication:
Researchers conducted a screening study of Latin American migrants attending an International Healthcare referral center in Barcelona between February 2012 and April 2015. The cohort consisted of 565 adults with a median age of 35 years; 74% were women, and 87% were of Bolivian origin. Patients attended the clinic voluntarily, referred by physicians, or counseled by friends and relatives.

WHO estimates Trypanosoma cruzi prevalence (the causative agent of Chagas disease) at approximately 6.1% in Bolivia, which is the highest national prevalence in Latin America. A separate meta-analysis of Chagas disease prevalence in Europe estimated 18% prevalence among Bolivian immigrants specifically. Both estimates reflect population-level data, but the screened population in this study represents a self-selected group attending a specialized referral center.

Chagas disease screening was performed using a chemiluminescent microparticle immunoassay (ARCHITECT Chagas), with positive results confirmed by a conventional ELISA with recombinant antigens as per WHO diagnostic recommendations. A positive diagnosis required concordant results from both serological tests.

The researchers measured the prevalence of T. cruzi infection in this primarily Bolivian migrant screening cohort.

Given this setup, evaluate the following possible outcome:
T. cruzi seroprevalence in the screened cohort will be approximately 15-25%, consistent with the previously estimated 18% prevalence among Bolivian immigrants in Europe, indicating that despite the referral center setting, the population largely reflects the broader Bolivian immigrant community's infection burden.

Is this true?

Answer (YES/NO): NO